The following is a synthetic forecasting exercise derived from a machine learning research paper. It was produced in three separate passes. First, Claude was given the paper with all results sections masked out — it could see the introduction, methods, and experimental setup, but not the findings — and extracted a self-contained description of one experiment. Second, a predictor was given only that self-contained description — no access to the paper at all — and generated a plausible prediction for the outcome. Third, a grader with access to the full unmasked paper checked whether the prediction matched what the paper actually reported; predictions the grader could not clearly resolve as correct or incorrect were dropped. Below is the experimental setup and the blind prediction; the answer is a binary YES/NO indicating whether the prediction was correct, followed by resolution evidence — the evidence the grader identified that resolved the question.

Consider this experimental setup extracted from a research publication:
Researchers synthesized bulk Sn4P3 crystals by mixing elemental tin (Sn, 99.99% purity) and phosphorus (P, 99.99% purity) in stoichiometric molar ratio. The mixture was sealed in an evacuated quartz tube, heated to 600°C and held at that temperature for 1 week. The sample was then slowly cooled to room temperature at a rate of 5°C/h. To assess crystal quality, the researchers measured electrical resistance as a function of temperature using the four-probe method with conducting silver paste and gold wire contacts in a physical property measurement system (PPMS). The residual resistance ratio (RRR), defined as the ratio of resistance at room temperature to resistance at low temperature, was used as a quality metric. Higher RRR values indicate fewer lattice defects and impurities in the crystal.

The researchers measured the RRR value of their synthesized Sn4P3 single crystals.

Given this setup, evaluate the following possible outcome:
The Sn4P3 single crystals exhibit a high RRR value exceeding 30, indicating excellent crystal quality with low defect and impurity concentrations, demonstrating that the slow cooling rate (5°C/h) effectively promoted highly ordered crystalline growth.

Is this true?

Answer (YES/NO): YES